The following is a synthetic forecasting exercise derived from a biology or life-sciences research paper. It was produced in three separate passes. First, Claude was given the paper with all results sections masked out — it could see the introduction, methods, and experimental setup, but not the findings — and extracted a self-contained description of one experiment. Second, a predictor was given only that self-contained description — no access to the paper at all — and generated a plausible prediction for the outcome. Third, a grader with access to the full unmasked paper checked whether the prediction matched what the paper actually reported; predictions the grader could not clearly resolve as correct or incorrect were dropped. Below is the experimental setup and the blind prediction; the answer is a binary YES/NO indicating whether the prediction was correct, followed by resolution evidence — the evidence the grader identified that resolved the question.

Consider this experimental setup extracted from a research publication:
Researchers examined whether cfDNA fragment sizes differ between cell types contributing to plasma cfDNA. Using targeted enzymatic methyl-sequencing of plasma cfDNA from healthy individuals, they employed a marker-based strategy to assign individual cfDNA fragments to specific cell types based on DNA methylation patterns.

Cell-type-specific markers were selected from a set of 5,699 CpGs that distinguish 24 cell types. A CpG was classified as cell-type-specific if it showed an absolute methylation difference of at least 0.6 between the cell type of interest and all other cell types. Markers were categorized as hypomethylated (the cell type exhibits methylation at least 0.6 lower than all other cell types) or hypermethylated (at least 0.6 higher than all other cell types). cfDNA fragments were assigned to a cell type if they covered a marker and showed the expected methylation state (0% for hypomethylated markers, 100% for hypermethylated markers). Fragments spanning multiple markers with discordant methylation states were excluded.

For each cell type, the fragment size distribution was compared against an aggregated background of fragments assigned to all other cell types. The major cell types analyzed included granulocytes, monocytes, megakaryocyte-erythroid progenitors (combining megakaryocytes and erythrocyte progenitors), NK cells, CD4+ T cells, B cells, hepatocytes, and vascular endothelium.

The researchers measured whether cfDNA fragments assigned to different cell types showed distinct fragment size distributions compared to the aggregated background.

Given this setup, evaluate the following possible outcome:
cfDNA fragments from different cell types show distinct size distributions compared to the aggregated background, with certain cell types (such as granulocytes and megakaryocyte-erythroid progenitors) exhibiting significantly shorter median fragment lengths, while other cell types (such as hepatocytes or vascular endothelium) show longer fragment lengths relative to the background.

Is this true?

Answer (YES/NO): NO